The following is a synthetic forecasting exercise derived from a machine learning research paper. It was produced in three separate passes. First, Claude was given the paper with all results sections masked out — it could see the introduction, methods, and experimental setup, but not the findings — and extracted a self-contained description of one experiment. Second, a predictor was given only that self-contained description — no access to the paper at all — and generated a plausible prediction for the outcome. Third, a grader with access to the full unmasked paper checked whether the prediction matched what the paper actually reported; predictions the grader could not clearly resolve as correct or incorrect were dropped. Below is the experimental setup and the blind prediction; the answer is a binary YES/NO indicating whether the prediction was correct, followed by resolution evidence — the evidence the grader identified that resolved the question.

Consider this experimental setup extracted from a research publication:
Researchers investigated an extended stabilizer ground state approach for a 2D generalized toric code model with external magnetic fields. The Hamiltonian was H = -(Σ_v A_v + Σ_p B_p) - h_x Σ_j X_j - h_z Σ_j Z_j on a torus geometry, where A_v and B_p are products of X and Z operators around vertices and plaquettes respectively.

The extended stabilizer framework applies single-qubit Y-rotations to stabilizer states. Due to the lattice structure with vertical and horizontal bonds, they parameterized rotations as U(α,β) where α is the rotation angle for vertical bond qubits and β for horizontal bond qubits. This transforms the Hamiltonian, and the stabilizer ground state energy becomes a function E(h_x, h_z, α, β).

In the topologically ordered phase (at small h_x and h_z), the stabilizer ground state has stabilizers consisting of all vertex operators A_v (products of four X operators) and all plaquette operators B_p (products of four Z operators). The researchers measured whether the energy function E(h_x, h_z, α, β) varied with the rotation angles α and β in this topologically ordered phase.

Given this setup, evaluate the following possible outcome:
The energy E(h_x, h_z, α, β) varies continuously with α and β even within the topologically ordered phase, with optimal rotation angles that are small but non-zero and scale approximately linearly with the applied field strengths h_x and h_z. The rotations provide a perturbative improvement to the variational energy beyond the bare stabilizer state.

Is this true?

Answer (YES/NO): NO